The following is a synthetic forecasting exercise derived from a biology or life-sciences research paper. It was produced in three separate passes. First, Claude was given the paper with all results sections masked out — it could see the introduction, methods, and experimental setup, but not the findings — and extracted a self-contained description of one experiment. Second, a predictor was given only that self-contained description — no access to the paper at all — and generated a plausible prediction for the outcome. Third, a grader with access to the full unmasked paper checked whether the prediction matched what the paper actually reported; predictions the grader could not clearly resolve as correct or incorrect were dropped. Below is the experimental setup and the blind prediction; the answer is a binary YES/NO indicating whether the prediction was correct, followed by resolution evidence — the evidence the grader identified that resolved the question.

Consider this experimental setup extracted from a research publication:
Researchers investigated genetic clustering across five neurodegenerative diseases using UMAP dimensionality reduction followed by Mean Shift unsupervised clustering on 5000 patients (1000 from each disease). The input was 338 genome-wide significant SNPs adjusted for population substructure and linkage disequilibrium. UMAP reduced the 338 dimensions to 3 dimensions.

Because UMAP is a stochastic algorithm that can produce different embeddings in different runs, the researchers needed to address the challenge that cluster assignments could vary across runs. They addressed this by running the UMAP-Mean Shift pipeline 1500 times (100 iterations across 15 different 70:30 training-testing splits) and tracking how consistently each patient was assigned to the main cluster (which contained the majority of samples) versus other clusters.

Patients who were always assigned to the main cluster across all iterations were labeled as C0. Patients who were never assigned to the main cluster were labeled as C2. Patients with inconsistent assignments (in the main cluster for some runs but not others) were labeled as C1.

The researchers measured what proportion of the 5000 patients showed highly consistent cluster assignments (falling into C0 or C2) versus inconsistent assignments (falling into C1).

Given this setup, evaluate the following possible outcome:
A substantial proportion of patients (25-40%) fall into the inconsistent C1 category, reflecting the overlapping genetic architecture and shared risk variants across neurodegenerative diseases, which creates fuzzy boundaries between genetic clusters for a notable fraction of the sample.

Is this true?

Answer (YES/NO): NO